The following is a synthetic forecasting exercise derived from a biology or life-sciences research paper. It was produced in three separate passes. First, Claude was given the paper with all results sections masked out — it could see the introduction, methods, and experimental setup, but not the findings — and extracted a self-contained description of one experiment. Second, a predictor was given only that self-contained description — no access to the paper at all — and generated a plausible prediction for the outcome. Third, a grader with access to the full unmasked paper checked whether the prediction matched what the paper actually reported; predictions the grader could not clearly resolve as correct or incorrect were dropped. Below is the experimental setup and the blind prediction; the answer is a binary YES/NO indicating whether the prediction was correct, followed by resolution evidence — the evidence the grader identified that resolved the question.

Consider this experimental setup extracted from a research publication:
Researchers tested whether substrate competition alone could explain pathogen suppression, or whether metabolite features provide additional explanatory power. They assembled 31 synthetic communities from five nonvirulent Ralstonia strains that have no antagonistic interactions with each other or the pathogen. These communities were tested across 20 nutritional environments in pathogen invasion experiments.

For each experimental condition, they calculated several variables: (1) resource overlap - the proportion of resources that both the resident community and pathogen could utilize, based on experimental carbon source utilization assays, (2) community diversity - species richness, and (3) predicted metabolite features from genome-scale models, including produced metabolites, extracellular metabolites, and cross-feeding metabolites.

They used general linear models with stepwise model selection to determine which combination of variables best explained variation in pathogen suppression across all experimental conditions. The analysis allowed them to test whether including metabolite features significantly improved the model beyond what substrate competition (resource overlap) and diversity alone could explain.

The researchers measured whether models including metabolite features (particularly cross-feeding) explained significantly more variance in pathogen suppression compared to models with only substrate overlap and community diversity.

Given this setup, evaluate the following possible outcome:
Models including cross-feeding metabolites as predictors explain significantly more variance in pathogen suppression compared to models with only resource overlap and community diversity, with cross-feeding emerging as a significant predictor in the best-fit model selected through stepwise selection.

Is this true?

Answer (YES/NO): YES